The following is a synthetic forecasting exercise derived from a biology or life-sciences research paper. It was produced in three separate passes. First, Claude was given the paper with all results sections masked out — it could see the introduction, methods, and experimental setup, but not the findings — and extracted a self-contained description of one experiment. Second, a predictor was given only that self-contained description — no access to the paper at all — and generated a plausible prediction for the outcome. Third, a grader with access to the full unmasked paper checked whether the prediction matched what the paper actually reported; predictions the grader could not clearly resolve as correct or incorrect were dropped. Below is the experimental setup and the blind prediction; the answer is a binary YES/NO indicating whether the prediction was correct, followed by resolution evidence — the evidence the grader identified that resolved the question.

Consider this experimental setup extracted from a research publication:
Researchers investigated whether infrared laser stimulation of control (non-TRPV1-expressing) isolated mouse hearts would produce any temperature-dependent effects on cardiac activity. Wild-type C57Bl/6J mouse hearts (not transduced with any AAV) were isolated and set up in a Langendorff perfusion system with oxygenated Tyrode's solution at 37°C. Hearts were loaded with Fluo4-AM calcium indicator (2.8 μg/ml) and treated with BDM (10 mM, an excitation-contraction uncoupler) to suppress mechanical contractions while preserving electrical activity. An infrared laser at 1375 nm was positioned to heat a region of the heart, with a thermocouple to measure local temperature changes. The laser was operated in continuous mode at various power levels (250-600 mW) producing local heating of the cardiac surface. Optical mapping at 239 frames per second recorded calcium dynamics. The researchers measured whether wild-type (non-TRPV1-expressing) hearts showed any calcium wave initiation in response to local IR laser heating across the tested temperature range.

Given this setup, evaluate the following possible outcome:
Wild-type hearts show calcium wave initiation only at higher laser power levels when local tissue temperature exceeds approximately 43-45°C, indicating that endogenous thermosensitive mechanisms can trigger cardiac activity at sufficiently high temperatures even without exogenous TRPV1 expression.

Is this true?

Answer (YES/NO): NO